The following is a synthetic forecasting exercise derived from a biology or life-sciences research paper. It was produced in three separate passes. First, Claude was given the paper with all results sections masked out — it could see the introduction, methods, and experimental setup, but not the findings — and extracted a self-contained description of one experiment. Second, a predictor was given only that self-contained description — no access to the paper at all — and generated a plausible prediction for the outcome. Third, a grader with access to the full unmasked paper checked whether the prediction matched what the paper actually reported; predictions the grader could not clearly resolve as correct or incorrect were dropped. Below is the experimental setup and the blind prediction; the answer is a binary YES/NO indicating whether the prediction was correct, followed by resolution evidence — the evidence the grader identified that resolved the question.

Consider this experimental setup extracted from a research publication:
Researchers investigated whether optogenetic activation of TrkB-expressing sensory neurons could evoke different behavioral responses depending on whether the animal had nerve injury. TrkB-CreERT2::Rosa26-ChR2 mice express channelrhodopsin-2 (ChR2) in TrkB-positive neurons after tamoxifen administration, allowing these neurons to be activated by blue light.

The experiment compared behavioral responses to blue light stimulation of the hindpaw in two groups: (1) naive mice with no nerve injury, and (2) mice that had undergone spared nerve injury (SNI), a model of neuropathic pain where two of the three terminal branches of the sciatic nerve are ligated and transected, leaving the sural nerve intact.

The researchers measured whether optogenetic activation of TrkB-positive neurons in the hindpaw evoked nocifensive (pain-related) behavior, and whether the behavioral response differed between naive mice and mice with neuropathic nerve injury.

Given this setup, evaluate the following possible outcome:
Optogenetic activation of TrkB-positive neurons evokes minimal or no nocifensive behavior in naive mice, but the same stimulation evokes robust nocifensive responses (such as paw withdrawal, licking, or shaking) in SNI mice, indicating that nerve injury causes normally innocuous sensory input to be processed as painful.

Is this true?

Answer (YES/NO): YES